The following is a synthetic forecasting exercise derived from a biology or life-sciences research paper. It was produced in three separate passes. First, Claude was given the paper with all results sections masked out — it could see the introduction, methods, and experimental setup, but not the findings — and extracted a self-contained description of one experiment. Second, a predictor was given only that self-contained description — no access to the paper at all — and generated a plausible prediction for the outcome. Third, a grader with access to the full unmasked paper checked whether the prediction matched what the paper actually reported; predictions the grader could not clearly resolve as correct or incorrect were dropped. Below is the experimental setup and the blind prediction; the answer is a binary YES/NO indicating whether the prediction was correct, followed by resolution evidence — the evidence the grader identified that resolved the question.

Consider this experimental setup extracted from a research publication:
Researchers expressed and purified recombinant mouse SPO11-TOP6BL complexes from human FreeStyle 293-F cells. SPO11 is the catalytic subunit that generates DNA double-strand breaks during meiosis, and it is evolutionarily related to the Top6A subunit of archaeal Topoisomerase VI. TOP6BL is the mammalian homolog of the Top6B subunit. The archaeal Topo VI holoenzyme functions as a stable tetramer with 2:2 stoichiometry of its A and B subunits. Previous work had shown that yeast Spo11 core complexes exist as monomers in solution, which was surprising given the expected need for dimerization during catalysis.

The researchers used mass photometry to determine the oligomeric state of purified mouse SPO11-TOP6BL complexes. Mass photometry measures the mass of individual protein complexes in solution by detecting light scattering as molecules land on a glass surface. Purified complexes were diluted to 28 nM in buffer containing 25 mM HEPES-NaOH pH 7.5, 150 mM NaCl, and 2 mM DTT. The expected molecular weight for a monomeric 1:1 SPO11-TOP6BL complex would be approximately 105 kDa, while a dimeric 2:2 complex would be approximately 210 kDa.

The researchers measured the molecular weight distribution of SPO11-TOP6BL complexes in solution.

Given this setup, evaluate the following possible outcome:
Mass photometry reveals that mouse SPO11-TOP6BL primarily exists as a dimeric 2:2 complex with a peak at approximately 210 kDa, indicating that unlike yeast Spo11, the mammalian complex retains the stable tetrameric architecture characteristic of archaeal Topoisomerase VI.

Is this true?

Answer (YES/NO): NO